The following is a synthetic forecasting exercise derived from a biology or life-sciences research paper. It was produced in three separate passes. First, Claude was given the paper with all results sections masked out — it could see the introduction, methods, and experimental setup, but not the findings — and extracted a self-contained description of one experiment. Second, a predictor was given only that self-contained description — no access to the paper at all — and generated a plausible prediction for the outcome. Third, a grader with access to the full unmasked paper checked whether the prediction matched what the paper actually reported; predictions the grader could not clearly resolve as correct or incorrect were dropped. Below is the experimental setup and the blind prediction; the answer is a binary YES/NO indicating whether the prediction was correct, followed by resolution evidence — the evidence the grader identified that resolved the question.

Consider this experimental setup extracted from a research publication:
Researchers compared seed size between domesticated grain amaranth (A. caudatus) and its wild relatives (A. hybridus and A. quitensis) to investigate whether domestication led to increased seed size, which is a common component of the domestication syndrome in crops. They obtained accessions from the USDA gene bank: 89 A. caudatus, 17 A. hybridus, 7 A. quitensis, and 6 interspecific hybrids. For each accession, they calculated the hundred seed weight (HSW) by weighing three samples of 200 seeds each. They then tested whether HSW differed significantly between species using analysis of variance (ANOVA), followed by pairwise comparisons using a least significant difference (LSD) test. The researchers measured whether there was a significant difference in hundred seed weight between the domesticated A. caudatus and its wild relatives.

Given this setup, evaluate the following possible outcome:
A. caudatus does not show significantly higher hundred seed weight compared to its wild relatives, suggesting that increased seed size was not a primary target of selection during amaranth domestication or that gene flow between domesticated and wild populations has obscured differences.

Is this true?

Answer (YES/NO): YES